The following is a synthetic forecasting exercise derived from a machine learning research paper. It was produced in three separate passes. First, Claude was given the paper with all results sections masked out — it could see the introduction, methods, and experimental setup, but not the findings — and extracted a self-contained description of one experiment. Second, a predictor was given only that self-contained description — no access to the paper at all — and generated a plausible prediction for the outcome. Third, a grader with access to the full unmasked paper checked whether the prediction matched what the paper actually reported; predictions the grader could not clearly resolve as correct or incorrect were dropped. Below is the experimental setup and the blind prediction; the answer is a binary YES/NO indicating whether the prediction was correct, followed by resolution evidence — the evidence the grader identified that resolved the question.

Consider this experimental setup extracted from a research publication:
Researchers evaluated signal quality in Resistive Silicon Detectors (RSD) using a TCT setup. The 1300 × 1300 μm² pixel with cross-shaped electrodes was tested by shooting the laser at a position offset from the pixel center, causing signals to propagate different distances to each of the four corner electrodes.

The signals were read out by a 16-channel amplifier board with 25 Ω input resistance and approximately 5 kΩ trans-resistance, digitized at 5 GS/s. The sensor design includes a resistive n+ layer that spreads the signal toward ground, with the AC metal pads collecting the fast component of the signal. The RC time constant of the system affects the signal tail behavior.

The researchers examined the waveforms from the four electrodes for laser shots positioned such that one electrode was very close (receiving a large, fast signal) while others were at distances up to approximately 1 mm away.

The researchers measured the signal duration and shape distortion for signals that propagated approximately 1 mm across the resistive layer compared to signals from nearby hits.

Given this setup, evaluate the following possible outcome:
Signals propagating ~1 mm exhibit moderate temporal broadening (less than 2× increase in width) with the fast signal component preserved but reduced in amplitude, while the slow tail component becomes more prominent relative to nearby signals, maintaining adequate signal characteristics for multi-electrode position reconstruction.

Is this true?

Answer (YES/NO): NO